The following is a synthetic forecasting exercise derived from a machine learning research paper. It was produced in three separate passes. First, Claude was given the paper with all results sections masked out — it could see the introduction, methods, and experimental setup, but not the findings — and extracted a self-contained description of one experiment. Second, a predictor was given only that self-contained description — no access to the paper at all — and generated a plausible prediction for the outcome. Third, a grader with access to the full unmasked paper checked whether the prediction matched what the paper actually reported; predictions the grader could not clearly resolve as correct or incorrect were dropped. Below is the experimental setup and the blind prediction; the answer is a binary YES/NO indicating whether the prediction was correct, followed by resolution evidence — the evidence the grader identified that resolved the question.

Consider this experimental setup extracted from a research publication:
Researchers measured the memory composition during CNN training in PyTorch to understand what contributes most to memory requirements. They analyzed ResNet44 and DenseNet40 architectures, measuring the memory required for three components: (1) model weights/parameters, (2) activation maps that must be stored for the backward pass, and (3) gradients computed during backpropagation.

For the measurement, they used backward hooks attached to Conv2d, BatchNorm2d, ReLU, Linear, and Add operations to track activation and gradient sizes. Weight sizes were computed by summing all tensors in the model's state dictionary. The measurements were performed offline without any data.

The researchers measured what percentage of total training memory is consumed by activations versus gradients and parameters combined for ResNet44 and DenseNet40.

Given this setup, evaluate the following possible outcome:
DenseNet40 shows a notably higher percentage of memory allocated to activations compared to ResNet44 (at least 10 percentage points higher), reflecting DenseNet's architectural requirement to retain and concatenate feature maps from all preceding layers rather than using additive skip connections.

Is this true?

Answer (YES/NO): NO